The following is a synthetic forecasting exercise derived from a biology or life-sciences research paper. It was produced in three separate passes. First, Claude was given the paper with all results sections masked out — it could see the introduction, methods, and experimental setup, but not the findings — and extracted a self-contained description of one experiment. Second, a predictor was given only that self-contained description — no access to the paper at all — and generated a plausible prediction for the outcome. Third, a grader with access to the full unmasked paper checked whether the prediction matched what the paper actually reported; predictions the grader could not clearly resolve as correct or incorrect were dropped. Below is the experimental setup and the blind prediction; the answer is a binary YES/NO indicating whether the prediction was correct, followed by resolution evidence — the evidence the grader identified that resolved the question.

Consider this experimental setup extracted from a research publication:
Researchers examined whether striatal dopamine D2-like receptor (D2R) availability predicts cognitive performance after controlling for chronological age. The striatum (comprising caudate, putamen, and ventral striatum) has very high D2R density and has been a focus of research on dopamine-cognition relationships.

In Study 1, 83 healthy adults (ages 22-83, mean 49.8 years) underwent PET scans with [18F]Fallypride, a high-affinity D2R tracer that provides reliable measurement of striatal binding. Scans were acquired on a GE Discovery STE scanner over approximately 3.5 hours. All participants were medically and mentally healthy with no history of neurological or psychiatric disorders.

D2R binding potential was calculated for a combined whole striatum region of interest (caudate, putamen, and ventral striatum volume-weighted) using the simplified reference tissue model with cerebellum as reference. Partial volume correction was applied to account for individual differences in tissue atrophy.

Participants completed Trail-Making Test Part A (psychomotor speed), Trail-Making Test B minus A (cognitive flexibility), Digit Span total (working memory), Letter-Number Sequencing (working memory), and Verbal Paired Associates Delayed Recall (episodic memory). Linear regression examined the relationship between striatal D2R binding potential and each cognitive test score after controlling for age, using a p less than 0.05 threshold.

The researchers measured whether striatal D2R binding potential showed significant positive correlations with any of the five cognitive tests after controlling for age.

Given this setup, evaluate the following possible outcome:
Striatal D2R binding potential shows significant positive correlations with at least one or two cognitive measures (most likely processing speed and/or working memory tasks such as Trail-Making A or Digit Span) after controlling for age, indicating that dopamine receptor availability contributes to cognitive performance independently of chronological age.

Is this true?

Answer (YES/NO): YES